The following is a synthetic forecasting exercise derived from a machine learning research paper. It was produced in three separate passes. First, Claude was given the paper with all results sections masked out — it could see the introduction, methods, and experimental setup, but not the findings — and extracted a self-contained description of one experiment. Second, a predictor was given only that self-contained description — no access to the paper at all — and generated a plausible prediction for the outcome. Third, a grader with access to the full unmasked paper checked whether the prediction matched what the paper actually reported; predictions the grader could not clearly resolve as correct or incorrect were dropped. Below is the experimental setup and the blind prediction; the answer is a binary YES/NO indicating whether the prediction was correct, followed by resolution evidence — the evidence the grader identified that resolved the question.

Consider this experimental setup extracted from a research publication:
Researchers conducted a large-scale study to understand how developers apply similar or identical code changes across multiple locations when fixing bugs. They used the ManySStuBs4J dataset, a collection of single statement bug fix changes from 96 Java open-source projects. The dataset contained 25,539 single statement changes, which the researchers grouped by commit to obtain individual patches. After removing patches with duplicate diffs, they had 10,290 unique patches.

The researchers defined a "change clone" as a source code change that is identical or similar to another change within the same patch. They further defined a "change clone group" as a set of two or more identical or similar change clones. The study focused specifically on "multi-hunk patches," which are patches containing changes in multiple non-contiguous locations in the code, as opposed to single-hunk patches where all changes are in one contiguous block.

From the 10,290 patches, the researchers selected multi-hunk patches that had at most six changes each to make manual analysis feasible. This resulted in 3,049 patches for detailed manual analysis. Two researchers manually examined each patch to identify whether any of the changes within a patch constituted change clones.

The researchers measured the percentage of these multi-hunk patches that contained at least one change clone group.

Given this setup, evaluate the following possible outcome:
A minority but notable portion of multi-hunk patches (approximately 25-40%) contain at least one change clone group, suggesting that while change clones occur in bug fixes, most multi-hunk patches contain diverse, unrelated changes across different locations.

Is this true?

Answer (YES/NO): NO